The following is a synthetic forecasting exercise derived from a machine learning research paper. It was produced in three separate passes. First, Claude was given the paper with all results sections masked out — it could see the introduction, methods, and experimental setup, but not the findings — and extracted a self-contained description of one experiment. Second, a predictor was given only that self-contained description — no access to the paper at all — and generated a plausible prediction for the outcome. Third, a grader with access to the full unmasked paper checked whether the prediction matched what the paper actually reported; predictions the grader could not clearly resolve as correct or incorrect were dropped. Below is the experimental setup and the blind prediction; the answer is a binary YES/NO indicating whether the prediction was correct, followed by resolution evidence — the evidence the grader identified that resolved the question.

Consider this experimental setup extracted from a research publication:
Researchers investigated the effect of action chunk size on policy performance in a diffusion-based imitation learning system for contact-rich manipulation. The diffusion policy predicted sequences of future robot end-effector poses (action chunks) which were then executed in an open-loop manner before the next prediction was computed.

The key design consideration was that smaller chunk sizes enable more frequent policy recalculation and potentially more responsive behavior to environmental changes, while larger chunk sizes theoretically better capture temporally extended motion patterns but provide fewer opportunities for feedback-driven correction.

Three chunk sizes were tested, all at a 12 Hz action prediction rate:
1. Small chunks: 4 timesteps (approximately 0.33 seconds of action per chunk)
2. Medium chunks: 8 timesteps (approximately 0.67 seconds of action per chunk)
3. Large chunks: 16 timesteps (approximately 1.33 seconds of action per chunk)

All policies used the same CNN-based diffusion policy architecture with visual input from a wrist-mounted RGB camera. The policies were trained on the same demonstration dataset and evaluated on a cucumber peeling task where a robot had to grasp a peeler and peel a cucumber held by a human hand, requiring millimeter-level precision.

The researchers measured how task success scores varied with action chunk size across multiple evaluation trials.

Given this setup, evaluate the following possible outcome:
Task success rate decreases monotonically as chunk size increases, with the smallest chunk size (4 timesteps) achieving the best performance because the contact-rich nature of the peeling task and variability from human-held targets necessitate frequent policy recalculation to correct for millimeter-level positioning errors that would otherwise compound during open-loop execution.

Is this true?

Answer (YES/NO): NO